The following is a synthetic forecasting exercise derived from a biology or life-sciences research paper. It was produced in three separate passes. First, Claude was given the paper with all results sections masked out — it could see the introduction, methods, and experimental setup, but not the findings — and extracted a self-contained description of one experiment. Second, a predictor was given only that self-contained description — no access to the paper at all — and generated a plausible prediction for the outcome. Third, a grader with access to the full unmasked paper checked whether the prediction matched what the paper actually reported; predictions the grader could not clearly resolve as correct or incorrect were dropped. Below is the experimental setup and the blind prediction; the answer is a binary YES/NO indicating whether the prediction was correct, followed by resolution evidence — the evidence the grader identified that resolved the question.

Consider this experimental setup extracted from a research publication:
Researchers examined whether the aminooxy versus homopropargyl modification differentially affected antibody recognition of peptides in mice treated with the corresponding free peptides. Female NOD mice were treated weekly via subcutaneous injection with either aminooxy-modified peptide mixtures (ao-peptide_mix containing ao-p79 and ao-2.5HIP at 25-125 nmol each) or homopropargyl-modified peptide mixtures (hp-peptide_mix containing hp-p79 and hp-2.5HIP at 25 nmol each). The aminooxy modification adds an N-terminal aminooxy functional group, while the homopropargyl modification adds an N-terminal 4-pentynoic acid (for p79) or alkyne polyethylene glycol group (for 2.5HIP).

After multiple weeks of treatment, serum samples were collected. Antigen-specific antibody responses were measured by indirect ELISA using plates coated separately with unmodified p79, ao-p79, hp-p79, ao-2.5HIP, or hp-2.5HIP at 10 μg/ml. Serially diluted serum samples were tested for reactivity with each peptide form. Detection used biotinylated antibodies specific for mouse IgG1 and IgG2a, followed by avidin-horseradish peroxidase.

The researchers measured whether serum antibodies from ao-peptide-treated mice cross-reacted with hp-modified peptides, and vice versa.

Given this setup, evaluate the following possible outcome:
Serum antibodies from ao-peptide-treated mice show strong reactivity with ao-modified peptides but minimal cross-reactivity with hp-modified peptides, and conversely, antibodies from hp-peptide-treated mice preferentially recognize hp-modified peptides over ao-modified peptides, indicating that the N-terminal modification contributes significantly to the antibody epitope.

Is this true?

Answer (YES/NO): NO